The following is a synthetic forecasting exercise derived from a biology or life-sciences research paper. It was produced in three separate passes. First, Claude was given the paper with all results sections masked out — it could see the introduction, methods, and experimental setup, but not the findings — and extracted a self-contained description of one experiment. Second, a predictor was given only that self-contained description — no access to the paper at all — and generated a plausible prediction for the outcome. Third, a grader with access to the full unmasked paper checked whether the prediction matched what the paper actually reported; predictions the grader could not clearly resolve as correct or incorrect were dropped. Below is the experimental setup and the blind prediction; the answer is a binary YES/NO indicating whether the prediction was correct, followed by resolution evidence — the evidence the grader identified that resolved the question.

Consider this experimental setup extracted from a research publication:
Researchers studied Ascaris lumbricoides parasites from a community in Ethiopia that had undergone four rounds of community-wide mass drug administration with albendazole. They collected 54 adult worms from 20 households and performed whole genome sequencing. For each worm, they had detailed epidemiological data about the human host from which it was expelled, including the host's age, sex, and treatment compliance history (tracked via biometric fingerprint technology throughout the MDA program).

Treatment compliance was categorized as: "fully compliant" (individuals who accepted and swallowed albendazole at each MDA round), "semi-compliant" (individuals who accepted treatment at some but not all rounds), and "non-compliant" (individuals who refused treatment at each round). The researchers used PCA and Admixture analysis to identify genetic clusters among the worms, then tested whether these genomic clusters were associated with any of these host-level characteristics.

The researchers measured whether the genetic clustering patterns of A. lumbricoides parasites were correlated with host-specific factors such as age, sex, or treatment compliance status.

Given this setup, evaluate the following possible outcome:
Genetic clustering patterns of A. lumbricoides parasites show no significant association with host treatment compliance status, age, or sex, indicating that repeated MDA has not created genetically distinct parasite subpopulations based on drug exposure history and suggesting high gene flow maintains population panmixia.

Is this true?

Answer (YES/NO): NO